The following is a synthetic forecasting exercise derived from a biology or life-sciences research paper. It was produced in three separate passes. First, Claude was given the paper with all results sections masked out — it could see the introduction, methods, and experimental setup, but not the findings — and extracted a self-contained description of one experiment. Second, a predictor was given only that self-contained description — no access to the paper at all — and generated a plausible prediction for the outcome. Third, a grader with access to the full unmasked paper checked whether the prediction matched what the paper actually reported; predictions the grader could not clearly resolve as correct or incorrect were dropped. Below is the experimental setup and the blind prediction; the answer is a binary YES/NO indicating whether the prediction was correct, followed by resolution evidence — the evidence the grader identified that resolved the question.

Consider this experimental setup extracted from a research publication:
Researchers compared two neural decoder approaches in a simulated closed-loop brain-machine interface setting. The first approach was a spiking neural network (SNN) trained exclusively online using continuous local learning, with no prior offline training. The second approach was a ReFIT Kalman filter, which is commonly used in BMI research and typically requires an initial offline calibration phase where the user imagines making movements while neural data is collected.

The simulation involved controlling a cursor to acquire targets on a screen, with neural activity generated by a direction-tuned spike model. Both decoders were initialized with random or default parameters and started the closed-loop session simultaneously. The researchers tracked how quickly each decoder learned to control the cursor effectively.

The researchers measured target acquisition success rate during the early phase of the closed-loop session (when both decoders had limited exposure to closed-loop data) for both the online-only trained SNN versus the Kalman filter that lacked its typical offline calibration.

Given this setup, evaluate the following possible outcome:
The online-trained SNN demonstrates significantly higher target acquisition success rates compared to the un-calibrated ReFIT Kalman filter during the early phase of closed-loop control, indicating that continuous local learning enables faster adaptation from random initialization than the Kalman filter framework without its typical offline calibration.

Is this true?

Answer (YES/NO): YES